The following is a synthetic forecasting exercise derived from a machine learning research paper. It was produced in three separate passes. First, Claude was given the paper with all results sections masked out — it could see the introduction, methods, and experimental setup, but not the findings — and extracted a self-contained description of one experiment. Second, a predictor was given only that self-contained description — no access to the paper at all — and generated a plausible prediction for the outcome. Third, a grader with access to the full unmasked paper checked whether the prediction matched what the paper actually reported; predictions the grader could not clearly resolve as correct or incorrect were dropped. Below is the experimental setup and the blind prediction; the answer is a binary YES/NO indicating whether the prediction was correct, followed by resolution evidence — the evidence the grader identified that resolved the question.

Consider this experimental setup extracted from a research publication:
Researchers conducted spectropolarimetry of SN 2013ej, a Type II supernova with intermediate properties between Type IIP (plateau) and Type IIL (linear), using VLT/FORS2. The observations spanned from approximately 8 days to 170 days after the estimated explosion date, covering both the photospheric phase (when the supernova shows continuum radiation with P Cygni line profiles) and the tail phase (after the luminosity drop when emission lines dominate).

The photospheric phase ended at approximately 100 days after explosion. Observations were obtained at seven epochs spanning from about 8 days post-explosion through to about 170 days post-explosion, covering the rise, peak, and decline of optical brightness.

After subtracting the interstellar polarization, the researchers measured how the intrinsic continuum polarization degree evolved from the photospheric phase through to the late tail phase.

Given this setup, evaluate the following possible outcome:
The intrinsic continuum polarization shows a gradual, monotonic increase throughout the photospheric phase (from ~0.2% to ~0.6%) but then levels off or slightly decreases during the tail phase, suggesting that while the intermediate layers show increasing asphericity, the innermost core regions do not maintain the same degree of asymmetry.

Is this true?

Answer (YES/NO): NO